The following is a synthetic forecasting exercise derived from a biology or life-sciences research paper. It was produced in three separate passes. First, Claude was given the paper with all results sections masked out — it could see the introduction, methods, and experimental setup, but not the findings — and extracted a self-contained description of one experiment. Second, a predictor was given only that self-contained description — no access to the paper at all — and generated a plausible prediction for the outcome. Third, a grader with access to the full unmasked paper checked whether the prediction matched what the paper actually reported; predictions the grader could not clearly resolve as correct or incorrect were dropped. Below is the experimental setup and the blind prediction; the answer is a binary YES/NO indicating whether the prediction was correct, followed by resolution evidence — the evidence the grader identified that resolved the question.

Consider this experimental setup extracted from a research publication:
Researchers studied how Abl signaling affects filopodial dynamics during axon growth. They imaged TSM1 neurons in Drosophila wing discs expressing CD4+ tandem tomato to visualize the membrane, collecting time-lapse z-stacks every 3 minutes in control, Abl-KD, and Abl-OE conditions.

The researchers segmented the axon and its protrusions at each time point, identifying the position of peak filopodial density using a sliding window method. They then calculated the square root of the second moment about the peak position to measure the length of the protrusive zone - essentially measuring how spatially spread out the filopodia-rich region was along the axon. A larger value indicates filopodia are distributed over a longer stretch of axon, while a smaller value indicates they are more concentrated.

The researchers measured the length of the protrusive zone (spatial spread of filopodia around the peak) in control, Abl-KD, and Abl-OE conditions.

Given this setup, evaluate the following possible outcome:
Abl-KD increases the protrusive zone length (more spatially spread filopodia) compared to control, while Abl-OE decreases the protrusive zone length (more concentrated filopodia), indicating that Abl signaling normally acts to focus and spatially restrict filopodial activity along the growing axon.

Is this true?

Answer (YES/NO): NO